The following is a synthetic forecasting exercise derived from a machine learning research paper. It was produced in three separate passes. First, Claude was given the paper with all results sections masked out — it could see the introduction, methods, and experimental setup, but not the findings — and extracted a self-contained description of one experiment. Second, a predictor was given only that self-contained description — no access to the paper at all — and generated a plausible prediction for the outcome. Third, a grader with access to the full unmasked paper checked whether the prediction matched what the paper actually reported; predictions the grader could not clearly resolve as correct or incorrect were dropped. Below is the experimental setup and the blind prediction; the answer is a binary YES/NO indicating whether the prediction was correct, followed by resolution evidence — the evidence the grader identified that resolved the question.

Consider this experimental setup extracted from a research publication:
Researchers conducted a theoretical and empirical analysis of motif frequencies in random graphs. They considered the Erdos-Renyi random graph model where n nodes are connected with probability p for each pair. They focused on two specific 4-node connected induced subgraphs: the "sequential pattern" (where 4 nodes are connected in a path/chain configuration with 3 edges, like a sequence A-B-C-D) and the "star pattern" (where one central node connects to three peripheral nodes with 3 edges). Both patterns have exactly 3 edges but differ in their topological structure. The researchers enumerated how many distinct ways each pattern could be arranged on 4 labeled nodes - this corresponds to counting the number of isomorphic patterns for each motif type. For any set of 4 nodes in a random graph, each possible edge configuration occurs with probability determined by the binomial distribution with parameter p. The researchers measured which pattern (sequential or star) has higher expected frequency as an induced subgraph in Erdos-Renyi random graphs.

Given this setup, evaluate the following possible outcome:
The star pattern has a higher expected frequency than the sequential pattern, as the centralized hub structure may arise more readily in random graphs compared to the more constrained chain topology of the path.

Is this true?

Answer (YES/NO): NO